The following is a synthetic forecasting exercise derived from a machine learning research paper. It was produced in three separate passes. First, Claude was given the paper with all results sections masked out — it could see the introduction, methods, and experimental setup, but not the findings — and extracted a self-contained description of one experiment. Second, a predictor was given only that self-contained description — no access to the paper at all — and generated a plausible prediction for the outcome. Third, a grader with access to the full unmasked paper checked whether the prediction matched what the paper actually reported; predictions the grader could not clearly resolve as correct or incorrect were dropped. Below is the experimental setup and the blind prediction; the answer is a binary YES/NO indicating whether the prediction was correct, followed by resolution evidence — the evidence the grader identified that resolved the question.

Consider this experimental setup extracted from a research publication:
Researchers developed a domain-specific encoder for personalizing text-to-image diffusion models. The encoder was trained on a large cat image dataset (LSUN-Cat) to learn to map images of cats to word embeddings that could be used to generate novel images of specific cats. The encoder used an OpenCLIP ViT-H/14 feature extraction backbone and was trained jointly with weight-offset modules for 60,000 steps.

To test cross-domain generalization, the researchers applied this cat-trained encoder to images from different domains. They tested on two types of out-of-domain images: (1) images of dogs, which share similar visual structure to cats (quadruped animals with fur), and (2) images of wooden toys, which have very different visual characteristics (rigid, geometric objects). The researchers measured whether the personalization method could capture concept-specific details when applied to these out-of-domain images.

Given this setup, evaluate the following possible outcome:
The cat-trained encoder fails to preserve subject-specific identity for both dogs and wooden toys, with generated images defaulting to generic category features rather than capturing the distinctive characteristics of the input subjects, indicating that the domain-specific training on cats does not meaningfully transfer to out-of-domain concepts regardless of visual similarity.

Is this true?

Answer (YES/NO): NO